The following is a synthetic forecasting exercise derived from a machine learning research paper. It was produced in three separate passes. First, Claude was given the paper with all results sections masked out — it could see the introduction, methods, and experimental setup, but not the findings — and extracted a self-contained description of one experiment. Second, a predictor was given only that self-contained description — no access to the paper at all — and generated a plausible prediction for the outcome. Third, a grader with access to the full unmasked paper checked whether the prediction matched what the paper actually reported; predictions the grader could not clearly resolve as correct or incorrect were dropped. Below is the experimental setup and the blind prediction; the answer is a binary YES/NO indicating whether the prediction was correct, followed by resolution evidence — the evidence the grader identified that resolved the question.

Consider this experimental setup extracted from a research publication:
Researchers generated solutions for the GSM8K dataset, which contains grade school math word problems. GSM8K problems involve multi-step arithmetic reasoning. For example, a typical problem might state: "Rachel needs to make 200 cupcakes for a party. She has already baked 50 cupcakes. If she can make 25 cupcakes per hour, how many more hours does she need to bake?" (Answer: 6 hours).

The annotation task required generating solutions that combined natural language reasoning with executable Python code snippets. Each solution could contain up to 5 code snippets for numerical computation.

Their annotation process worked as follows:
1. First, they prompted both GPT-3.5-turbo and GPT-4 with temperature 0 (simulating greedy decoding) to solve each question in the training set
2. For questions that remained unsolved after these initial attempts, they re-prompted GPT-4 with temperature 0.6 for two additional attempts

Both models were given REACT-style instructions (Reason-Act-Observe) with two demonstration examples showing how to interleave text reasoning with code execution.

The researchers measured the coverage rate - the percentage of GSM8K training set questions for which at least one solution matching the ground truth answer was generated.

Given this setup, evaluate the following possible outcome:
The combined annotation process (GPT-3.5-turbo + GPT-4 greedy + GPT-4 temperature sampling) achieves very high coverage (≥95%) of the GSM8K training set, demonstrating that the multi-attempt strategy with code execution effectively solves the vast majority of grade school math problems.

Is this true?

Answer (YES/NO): YES